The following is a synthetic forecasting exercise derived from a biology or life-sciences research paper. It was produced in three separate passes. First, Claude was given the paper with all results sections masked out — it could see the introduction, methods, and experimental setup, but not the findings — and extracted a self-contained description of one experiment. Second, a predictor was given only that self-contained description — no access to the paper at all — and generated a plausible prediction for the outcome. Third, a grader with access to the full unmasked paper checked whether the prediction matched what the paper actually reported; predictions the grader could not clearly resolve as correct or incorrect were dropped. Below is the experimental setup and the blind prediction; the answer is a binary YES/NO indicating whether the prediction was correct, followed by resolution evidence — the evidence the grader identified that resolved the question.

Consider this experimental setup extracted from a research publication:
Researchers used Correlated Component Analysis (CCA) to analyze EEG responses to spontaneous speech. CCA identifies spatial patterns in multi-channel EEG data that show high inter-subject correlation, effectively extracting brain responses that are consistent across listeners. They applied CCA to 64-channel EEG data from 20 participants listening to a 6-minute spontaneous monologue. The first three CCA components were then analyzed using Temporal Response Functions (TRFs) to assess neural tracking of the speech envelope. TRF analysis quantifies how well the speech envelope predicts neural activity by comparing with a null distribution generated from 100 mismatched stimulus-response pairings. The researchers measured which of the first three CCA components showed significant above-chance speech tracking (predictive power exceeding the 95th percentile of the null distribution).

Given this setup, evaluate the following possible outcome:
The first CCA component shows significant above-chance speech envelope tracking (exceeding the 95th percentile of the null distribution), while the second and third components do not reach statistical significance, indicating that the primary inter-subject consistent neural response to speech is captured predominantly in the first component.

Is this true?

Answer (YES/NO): YES